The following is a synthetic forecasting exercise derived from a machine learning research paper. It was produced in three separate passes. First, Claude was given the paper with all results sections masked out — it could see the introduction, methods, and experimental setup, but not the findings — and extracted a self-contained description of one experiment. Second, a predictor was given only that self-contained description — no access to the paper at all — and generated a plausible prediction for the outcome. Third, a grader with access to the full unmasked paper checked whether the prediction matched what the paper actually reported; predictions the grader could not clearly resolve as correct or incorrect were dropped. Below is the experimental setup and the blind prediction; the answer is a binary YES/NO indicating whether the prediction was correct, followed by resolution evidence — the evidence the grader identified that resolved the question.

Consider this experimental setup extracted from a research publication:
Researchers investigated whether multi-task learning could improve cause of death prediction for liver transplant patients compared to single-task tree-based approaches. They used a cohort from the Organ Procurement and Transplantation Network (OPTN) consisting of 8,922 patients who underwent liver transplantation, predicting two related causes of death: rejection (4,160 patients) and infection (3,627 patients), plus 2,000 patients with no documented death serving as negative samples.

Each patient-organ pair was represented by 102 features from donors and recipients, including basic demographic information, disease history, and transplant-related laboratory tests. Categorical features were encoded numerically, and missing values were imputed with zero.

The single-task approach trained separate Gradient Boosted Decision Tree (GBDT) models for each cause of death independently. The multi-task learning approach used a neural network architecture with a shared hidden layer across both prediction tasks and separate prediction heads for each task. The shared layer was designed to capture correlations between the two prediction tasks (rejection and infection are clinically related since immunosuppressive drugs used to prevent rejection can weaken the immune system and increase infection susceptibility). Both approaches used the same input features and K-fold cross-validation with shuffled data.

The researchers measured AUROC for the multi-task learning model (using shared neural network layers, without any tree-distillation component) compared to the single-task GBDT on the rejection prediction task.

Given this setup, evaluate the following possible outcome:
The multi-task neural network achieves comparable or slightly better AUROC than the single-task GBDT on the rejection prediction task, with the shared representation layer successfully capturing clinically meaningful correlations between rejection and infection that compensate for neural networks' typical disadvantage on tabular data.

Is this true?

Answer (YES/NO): YES